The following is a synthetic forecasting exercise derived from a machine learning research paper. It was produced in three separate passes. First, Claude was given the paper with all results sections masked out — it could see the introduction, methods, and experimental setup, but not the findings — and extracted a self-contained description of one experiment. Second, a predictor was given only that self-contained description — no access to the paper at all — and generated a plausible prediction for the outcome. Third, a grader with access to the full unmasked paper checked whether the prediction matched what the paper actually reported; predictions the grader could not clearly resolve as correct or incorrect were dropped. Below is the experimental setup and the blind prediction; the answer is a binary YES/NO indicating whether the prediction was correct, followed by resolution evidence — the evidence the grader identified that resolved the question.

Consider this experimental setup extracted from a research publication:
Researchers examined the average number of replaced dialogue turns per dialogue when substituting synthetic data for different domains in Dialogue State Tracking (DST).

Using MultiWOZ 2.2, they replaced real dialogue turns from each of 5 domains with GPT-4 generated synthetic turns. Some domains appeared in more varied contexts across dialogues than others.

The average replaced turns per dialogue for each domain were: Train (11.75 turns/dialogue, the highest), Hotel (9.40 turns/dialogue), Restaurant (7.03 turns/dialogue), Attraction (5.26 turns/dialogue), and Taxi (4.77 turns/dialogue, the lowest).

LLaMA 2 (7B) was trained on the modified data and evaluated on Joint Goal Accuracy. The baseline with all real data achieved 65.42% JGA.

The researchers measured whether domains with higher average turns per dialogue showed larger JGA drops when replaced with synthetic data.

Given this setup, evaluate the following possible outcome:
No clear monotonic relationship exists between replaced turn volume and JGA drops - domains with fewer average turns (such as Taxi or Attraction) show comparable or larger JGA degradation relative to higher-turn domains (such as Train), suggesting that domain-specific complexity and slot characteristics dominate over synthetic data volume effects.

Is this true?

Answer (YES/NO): NO